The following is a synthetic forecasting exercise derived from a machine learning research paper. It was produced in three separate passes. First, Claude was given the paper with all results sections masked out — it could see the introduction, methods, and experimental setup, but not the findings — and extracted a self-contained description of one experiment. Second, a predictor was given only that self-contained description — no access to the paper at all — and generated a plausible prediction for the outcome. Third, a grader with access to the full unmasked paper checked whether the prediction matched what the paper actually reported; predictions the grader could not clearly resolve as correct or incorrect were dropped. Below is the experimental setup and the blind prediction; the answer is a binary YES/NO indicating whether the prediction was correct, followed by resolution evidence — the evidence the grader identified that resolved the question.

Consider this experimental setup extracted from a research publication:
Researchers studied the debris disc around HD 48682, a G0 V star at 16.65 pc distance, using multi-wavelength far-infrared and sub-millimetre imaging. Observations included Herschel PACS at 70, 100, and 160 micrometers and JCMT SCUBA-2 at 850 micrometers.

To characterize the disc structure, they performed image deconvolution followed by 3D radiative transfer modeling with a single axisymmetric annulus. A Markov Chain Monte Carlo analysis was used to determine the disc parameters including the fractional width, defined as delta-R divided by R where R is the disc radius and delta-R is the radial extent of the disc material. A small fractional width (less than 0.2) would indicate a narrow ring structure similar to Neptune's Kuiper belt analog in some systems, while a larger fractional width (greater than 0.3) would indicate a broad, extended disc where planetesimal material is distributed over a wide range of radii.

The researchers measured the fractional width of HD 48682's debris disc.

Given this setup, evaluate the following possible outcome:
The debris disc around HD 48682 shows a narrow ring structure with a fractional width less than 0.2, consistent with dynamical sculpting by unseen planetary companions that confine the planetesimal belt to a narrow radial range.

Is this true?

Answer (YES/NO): NO